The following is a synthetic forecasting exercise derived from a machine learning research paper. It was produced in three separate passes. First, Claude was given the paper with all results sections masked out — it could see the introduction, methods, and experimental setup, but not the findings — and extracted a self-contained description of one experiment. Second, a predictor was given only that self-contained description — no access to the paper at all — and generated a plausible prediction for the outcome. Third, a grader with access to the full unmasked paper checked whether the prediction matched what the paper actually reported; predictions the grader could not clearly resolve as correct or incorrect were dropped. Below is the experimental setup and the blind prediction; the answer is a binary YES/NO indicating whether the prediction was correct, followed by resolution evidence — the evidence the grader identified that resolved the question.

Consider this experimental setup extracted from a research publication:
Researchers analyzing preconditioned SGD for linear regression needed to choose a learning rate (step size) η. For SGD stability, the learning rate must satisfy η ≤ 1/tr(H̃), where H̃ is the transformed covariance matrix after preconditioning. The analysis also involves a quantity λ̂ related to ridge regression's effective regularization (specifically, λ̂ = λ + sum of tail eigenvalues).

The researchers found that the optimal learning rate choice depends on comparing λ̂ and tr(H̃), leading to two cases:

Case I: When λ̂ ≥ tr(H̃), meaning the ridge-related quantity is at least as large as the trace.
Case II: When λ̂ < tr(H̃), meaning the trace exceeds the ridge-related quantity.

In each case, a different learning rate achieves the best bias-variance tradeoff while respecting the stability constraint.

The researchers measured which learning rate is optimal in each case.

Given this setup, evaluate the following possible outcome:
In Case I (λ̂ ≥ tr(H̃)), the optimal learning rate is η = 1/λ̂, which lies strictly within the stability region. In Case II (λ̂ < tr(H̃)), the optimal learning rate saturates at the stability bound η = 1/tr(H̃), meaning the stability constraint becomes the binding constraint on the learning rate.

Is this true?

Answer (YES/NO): YES